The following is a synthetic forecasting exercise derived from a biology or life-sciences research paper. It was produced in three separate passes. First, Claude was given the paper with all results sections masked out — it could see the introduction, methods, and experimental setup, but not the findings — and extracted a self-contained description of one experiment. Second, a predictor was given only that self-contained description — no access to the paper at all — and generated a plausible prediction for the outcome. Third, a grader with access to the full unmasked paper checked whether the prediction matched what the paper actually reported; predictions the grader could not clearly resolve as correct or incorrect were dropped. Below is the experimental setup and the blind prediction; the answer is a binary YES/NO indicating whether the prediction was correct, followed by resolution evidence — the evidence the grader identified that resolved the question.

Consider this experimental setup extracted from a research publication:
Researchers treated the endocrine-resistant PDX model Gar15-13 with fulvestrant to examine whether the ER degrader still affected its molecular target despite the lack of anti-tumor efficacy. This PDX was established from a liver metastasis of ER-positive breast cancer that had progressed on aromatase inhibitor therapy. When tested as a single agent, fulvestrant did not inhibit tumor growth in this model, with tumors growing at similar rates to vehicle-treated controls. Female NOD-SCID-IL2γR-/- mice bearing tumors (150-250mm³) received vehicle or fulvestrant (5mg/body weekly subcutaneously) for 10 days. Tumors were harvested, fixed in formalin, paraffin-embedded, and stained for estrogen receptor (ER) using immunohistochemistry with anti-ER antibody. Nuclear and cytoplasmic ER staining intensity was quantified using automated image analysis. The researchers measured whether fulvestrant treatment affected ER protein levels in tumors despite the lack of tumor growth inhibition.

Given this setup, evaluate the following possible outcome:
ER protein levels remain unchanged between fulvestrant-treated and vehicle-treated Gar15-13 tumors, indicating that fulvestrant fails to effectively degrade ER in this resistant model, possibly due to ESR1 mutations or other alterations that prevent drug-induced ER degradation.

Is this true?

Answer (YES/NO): NO